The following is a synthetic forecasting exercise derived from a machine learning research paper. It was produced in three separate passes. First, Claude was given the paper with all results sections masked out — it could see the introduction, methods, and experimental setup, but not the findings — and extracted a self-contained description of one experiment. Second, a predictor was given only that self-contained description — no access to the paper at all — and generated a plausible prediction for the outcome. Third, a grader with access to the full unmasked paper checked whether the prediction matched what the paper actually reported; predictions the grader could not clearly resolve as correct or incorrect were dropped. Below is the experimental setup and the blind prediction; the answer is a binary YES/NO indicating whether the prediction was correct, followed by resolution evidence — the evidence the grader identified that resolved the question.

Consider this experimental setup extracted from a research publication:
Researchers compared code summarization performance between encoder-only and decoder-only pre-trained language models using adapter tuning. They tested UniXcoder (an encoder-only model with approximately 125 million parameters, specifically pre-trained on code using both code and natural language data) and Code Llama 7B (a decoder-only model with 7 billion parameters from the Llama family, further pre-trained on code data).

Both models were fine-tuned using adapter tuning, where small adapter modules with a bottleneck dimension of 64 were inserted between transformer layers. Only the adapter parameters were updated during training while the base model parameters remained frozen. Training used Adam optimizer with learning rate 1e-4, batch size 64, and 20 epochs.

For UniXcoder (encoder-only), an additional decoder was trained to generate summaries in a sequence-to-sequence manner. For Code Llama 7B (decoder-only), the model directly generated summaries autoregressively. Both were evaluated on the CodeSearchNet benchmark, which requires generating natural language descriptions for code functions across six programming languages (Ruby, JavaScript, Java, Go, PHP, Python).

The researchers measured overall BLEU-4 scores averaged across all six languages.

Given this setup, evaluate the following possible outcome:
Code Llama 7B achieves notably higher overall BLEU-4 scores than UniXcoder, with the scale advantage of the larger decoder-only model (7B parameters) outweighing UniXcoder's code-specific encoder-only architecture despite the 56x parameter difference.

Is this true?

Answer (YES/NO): YES